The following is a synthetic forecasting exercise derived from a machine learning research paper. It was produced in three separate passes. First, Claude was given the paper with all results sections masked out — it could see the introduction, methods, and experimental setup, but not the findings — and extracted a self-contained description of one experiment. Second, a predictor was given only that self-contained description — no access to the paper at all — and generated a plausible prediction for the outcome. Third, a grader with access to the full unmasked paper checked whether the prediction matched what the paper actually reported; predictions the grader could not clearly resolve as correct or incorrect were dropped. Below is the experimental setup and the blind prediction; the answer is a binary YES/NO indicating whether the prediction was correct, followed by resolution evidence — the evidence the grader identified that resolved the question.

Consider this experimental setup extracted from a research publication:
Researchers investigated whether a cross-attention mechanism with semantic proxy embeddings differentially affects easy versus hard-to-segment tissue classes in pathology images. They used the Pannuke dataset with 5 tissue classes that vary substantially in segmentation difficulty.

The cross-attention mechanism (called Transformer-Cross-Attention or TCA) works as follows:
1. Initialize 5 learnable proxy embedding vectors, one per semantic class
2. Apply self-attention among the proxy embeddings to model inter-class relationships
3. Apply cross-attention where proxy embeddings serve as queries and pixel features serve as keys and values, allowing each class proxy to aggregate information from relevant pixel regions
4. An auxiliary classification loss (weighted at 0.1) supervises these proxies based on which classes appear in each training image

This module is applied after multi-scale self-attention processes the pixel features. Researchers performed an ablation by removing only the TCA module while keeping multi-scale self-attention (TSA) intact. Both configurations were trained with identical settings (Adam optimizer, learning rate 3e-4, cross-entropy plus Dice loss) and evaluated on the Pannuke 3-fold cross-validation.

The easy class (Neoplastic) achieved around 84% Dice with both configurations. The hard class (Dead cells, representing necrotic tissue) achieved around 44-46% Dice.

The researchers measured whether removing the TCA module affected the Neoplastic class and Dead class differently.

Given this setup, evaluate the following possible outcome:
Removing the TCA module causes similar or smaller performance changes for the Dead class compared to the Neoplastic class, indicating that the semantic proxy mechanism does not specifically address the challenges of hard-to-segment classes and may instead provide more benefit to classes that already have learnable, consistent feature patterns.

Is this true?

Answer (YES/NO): NO